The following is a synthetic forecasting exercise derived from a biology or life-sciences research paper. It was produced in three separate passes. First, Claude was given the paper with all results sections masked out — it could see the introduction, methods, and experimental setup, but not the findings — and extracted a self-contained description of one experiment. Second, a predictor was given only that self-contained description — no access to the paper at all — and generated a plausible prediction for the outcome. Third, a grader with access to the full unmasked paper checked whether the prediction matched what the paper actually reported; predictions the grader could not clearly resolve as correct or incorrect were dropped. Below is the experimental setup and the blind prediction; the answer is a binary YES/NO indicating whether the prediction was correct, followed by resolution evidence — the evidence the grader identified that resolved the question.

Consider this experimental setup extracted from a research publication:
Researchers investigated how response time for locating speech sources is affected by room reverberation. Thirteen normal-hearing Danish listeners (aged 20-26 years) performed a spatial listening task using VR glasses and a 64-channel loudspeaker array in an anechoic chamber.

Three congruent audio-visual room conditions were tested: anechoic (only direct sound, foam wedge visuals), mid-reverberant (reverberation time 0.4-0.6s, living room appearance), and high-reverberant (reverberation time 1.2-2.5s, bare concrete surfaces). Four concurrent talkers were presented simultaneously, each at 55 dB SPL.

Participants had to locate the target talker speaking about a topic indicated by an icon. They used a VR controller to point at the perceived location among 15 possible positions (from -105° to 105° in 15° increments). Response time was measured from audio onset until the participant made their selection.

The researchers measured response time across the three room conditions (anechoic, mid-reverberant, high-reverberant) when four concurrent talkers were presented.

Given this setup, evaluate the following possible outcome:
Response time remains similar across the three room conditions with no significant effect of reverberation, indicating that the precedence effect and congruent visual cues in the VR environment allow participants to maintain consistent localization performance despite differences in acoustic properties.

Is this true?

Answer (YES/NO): NO